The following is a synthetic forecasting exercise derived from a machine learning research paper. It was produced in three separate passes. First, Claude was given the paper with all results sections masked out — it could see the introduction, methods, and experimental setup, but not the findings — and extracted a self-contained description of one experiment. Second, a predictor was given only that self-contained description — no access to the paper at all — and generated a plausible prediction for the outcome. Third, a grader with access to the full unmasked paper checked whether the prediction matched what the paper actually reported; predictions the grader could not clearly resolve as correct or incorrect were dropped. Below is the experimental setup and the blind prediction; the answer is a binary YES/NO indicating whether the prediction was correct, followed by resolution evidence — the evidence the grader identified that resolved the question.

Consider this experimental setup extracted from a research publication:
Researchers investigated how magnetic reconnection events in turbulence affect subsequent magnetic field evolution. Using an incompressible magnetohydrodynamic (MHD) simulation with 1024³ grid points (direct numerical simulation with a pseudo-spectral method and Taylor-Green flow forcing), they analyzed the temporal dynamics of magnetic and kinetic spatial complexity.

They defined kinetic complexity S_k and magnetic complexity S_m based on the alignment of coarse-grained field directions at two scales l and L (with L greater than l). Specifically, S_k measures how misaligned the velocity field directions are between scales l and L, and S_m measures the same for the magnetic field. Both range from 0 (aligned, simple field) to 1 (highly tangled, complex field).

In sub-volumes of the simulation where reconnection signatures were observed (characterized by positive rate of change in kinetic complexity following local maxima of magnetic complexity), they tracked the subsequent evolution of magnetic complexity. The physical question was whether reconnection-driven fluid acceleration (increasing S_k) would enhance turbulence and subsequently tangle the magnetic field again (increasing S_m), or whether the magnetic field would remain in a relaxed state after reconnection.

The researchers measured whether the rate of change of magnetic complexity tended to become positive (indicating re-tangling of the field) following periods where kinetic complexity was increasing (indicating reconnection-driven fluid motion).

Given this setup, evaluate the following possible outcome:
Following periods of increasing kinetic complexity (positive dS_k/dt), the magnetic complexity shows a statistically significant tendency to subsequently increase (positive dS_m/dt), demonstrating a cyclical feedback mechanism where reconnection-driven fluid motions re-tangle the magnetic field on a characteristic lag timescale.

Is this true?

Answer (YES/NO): YES